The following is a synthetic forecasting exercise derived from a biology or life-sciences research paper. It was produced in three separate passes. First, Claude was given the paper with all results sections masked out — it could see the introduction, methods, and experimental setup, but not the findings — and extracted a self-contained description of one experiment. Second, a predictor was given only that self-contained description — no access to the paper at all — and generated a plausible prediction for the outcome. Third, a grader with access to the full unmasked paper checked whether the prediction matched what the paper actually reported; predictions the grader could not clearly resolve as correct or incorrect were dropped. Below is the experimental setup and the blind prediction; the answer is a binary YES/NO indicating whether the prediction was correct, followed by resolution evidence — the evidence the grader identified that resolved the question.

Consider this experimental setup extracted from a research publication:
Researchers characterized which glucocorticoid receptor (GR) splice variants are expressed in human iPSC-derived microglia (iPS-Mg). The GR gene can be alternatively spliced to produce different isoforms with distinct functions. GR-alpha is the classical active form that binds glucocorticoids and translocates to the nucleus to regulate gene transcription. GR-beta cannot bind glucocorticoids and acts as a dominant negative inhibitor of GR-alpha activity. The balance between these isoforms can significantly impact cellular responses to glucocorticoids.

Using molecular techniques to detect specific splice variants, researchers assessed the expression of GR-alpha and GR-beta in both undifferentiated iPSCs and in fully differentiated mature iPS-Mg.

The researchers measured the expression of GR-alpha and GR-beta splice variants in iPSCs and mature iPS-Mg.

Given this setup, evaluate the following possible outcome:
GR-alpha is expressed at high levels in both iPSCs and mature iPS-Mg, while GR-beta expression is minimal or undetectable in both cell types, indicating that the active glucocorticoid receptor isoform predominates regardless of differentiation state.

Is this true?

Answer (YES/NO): YES